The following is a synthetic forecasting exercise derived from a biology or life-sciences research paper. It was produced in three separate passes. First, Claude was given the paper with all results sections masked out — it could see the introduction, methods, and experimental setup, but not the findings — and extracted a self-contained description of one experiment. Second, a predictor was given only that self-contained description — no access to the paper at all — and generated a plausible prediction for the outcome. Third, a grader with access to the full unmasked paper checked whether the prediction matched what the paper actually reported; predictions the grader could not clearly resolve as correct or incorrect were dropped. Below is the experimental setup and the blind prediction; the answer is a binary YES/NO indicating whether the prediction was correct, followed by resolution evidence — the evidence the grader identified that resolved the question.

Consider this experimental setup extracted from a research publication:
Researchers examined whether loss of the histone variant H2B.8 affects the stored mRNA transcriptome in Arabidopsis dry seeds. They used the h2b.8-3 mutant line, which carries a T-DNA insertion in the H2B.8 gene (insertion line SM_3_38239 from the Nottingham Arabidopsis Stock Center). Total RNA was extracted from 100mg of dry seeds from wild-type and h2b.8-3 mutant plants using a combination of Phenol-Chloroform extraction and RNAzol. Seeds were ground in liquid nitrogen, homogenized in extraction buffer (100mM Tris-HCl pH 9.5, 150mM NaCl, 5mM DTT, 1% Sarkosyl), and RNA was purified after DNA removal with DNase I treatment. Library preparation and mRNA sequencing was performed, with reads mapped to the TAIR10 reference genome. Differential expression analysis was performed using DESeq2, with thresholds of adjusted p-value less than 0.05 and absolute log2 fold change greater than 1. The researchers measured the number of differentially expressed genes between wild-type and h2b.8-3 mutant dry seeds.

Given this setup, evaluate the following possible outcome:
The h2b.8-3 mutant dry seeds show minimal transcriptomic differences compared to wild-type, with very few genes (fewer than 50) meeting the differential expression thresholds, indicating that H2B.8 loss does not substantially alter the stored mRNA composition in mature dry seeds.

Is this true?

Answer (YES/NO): YES